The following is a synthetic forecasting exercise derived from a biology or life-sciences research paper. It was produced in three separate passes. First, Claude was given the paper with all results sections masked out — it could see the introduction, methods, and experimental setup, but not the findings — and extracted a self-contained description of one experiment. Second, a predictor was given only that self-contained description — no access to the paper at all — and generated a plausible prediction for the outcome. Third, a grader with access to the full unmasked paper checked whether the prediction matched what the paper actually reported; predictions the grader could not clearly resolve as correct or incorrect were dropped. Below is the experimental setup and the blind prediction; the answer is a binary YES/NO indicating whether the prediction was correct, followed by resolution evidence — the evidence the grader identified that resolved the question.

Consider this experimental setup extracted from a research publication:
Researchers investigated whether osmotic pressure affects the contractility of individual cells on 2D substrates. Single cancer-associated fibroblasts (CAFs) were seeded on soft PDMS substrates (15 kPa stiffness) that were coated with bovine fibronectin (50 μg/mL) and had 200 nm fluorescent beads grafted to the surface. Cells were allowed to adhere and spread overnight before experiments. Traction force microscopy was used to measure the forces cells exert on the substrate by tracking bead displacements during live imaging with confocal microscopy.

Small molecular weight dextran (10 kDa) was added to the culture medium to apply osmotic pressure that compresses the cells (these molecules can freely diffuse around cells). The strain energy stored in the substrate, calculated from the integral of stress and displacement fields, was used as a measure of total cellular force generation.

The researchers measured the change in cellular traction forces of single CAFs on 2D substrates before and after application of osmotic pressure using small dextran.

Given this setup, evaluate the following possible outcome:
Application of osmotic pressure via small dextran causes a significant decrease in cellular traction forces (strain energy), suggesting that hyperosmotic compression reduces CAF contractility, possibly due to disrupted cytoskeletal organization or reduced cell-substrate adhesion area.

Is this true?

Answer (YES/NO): NO